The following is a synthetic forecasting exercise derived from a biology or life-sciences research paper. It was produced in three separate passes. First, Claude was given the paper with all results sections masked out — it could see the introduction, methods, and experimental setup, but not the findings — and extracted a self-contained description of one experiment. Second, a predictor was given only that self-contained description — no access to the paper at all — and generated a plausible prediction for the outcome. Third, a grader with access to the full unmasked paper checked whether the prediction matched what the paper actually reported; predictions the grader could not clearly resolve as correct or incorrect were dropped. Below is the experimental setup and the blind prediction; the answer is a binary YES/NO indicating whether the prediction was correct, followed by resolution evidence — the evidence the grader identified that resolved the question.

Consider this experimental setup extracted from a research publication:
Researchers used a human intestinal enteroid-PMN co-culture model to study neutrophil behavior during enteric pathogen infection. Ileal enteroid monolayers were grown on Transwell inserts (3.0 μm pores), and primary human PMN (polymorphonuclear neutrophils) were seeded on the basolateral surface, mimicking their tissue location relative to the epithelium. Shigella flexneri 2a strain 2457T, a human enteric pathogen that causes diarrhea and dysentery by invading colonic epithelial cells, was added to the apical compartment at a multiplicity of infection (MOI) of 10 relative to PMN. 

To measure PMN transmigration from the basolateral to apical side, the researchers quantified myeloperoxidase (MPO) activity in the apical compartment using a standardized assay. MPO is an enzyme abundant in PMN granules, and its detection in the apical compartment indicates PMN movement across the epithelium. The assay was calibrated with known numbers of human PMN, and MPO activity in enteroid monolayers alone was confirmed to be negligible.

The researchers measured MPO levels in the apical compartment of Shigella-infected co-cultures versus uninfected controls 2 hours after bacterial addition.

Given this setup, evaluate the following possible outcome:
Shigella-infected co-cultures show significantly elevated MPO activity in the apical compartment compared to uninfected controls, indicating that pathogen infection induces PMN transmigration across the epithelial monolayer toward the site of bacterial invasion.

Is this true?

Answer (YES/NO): YES